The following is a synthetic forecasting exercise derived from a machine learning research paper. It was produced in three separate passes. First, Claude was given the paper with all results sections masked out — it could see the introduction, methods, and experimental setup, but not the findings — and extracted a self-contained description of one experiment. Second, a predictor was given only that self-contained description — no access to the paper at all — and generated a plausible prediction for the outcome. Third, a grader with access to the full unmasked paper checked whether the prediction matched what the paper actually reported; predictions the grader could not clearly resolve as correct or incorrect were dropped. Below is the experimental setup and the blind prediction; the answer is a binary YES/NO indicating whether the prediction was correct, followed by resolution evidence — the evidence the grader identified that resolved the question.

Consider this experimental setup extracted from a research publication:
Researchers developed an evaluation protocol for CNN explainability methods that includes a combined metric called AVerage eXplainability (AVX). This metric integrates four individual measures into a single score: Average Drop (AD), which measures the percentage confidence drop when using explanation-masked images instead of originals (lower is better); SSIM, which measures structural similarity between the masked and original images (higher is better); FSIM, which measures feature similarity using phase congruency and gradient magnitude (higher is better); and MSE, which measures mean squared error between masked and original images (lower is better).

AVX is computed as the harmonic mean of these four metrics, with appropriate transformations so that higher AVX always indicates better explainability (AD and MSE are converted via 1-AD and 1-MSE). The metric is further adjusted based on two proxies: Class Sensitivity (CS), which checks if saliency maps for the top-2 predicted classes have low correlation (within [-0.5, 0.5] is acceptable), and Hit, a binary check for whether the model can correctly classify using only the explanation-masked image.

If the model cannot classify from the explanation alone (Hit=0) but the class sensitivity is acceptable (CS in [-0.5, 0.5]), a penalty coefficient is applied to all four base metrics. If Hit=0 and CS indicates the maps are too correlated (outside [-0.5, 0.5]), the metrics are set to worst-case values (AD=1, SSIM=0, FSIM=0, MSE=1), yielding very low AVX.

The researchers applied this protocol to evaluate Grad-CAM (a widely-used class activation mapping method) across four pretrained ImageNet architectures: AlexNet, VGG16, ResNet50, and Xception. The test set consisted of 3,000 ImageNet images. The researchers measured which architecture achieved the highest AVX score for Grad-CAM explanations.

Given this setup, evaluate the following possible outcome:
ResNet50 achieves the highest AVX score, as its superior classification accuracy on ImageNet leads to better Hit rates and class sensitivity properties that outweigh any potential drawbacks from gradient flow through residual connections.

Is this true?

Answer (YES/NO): YES